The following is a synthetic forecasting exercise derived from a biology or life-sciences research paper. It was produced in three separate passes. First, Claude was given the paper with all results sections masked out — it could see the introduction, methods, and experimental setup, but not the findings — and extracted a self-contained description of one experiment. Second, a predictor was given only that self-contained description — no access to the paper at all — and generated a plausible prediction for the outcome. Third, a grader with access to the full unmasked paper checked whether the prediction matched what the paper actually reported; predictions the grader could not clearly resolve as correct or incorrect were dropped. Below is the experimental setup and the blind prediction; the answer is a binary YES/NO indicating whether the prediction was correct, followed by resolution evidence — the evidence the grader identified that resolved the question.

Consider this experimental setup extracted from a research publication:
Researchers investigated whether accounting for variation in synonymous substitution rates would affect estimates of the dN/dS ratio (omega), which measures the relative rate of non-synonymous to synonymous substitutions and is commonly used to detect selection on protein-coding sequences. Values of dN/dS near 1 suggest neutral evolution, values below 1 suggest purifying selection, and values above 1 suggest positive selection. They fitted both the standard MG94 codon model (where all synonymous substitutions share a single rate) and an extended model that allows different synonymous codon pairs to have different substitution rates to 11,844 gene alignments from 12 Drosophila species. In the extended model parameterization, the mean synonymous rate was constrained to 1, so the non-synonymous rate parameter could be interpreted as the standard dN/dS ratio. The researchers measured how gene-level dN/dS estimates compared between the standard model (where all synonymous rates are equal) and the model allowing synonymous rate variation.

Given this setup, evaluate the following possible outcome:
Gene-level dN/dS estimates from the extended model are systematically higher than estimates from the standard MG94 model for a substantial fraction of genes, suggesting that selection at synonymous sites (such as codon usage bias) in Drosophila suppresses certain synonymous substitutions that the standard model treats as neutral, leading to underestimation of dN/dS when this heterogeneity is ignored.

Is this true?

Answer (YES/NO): NO